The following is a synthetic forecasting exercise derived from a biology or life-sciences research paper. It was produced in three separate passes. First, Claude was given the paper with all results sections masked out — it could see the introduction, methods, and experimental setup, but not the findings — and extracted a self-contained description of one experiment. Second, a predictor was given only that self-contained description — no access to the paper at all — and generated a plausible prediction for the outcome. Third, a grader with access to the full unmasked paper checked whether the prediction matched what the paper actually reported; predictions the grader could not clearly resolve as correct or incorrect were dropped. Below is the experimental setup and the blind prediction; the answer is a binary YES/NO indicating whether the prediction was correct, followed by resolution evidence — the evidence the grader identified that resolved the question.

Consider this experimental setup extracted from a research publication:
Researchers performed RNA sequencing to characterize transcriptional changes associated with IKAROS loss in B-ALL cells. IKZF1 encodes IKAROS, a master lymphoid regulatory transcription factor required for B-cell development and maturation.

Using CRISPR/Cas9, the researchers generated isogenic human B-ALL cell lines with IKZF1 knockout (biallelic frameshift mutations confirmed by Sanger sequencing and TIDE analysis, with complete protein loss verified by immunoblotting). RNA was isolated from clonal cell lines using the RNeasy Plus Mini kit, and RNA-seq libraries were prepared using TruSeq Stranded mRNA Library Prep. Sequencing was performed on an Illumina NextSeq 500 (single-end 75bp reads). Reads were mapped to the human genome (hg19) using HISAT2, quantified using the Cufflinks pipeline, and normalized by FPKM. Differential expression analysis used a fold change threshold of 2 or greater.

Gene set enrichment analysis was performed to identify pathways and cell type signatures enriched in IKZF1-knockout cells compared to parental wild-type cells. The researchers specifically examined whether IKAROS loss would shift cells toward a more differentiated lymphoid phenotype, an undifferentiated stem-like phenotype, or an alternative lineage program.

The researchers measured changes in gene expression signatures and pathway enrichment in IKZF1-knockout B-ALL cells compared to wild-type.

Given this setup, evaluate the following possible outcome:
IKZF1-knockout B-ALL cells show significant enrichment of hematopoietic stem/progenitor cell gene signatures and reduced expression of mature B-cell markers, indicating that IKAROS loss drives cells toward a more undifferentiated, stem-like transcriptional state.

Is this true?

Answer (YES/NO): NO